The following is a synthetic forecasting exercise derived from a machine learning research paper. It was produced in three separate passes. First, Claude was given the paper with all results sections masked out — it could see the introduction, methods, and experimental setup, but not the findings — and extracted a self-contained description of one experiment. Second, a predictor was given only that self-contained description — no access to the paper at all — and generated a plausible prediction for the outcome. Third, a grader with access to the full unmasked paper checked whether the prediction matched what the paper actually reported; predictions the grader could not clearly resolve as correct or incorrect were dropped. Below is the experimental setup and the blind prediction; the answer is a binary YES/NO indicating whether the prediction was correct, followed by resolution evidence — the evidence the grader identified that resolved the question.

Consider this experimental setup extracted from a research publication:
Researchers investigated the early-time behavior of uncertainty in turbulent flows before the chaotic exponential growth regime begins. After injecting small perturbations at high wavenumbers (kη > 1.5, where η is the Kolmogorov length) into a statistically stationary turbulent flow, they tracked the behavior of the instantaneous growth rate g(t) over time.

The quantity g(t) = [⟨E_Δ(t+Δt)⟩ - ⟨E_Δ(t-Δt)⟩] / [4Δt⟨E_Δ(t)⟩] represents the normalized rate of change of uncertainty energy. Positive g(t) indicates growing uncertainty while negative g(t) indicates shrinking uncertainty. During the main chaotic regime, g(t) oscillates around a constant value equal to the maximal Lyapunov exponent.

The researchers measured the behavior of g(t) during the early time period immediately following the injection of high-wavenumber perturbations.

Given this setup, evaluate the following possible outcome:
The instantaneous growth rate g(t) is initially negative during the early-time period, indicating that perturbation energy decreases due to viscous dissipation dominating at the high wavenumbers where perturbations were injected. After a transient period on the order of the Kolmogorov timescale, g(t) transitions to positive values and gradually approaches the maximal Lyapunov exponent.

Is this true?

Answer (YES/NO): YES